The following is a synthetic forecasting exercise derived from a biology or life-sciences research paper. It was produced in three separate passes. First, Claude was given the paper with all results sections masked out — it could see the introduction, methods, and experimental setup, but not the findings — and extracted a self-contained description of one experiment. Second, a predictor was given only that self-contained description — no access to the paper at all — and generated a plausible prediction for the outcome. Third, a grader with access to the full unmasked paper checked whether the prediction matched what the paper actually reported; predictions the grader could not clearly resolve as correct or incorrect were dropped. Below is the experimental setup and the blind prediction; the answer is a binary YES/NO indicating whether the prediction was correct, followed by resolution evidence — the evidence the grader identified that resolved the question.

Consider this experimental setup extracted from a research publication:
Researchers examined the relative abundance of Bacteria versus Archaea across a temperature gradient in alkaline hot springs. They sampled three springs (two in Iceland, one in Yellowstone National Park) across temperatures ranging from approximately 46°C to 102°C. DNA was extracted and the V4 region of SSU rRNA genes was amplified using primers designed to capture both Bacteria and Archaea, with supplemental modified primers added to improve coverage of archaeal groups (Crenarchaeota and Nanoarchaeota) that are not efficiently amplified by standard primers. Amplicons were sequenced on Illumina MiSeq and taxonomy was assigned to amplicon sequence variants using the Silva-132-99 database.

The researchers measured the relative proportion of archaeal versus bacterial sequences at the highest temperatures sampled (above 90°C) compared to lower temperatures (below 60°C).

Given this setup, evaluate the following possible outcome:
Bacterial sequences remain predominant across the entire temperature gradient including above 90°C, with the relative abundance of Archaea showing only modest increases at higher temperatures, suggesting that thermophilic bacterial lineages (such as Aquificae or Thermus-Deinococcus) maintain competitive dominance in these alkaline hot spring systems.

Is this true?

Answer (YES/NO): NO